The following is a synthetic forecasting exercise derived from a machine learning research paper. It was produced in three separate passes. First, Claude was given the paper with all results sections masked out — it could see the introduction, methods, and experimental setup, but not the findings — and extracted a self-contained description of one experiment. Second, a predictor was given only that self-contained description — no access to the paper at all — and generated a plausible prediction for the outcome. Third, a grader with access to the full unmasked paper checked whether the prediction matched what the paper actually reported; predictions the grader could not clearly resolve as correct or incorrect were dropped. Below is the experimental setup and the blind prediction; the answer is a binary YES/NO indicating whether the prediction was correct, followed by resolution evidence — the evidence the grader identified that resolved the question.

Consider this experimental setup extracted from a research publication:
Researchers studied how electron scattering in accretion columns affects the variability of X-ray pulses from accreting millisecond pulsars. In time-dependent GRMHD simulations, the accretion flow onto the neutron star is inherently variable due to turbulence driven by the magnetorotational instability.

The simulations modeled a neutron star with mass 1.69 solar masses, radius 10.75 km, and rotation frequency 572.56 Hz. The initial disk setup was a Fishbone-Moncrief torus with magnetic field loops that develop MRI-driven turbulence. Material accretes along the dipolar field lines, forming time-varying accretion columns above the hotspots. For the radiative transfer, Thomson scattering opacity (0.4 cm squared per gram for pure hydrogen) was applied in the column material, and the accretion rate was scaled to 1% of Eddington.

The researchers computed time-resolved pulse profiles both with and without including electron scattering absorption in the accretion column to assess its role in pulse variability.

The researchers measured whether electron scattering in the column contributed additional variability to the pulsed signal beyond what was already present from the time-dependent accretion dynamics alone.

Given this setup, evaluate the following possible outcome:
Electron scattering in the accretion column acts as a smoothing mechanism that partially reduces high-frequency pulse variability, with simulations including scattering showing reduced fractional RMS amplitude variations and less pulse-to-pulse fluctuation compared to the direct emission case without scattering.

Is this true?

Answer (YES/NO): NO